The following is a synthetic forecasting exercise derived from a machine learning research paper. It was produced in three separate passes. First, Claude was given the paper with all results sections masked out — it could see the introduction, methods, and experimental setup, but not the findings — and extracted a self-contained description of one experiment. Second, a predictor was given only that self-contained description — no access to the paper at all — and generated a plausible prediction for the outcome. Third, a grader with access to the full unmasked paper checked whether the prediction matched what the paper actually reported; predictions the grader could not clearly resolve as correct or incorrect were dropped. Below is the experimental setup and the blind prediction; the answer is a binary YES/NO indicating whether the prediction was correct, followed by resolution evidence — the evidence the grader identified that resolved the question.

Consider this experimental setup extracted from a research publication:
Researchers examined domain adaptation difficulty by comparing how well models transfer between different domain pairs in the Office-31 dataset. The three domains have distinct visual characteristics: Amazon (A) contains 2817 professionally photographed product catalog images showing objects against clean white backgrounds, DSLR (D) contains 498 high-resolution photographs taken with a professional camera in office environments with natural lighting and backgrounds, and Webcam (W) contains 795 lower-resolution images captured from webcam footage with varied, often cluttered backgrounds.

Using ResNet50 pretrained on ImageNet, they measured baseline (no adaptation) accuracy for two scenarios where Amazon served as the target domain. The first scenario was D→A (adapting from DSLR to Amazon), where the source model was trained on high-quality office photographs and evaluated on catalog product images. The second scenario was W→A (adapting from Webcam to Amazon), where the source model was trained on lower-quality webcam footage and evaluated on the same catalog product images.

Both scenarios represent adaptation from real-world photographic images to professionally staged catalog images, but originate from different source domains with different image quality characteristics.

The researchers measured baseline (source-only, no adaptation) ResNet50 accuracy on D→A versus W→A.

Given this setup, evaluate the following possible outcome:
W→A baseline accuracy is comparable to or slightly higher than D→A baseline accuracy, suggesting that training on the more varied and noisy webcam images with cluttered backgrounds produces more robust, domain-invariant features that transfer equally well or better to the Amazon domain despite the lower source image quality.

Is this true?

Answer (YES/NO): NO